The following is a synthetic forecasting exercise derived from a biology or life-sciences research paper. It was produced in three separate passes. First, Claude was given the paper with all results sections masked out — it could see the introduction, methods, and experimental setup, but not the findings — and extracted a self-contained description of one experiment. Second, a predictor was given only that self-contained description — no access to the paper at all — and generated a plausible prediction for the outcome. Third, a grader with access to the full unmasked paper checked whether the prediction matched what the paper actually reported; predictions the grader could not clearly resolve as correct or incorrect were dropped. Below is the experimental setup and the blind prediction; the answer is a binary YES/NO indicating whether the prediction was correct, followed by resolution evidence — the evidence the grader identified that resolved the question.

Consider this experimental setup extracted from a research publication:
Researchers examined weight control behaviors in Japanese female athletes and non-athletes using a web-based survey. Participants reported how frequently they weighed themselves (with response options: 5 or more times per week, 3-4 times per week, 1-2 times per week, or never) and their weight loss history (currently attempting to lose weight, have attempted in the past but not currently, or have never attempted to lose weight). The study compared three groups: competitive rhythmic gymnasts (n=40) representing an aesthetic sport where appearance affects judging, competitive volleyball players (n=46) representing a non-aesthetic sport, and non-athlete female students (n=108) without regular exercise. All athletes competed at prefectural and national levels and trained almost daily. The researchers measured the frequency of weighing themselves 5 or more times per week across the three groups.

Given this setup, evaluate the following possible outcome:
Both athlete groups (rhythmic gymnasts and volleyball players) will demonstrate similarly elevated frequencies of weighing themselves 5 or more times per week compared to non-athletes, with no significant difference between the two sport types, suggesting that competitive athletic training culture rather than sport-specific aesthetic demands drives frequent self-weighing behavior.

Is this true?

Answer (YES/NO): NO